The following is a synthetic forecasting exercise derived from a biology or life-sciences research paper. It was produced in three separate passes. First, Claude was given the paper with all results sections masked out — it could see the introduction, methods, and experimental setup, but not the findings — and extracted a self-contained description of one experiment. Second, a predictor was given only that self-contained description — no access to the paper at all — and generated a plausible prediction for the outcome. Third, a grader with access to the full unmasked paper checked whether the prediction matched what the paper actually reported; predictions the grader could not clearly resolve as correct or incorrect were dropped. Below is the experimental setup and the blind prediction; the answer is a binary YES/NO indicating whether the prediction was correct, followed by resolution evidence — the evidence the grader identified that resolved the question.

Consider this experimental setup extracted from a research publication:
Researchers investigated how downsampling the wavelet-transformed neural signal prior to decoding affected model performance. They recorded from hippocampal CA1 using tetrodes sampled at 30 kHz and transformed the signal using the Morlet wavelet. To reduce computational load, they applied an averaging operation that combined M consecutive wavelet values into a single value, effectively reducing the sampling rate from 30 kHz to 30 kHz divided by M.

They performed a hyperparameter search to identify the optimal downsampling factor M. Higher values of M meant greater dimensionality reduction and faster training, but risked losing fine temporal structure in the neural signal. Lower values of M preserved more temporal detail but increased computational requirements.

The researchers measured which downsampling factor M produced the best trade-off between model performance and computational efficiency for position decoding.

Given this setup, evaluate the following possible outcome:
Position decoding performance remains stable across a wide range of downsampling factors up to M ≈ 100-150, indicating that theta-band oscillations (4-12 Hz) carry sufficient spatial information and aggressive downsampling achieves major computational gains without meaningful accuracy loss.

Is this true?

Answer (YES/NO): NO